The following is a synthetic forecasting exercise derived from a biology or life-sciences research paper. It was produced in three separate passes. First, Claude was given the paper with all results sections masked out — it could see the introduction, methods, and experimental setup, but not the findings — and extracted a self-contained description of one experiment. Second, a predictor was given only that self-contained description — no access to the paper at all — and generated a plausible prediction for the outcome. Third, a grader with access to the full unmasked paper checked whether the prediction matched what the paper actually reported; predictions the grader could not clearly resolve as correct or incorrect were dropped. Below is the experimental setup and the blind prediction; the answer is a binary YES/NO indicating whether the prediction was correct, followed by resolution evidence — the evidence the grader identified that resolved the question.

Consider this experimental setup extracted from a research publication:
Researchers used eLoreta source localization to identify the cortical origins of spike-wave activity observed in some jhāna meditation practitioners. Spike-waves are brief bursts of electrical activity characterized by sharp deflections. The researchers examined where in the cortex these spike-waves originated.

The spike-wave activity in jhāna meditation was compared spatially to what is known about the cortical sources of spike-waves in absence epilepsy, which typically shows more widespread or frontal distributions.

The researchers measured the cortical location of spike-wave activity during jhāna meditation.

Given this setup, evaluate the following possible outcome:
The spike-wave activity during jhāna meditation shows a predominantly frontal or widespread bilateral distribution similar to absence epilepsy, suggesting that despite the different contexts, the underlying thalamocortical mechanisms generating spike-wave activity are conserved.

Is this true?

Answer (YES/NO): NO